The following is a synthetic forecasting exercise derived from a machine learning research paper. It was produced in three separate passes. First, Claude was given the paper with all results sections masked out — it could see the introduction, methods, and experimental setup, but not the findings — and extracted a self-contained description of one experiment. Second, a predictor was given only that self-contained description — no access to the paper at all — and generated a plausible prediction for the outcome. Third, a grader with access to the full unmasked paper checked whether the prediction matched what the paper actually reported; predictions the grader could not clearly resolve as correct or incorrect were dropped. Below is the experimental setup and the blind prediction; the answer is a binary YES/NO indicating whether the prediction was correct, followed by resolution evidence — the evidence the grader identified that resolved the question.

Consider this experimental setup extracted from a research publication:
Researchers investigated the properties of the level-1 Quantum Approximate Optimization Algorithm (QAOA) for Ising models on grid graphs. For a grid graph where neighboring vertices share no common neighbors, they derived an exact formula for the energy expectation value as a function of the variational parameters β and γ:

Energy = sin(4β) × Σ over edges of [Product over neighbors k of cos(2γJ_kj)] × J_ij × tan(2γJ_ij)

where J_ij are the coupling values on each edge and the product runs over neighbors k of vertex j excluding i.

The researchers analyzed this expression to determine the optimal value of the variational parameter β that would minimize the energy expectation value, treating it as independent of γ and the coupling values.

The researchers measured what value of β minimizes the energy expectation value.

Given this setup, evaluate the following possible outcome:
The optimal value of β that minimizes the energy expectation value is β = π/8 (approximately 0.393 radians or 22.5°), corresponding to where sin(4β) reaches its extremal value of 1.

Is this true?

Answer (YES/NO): YES